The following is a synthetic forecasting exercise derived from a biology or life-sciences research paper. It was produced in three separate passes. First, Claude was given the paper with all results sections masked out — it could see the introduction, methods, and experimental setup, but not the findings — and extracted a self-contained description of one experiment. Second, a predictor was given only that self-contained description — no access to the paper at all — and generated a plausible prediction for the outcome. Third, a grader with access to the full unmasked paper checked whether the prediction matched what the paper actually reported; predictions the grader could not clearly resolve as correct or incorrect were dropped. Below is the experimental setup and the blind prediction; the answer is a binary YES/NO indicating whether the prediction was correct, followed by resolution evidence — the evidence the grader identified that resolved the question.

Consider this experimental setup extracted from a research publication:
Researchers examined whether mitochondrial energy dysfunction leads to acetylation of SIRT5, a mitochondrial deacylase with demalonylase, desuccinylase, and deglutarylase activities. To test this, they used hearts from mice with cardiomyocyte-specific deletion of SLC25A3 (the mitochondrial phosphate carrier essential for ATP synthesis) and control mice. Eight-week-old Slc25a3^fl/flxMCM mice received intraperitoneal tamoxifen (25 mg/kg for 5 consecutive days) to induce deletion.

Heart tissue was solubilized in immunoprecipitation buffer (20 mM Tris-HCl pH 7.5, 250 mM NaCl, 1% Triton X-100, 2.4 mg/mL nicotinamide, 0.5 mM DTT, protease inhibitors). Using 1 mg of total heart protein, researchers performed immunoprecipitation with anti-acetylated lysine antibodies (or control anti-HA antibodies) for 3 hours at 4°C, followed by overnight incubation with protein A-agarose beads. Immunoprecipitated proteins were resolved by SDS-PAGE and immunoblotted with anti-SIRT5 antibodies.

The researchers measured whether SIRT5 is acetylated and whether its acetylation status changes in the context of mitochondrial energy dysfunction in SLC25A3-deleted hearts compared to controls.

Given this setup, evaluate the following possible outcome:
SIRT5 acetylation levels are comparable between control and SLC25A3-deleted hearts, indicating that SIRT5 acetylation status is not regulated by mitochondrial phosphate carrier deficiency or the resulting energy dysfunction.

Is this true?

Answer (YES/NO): NO